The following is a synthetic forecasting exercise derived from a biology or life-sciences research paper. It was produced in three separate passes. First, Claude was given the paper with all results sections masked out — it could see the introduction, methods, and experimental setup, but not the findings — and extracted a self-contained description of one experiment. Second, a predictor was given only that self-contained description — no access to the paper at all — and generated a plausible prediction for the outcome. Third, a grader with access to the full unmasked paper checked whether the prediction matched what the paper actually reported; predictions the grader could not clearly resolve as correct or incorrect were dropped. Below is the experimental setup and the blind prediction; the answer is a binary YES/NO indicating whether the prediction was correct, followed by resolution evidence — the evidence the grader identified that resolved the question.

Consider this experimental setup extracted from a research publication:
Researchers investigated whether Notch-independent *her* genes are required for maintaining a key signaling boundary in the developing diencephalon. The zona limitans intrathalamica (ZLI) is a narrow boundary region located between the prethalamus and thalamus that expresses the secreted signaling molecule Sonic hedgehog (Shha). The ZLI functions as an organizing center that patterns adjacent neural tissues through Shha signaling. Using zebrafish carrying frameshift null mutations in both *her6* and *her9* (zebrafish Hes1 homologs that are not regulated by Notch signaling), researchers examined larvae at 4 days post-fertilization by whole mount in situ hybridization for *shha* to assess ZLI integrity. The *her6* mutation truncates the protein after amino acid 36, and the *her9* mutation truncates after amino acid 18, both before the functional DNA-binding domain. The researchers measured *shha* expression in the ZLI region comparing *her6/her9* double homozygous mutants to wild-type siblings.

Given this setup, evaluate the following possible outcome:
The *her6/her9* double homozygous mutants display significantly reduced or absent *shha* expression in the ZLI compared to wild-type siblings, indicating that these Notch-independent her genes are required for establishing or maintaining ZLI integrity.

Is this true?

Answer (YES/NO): YES